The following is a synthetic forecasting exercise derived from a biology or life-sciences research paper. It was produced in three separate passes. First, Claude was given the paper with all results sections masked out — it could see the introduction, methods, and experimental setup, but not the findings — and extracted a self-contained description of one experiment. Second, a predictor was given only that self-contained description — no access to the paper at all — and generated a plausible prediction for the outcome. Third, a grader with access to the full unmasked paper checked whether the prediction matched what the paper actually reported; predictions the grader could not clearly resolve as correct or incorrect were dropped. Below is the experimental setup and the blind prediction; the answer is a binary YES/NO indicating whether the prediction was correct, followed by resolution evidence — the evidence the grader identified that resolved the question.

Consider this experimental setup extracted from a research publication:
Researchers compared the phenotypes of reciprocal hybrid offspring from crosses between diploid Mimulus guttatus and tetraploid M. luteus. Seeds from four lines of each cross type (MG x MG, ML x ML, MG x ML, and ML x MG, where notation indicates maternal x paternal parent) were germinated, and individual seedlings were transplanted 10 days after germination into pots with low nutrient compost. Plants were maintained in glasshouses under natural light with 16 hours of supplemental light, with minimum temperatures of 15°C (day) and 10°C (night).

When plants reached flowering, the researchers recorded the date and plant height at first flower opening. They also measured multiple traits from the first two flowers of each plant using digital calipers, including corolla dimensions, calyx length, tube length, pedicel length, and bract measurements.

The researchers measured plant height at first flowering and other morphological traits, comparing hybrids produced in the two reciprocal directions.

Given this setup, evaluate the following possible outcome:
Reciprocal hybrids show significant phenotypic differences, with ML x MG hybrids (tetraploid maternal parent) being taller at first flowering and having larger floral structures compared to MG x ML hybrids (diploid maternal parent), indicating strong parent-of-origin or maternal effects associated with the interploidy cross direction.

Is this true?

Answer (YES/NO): NO